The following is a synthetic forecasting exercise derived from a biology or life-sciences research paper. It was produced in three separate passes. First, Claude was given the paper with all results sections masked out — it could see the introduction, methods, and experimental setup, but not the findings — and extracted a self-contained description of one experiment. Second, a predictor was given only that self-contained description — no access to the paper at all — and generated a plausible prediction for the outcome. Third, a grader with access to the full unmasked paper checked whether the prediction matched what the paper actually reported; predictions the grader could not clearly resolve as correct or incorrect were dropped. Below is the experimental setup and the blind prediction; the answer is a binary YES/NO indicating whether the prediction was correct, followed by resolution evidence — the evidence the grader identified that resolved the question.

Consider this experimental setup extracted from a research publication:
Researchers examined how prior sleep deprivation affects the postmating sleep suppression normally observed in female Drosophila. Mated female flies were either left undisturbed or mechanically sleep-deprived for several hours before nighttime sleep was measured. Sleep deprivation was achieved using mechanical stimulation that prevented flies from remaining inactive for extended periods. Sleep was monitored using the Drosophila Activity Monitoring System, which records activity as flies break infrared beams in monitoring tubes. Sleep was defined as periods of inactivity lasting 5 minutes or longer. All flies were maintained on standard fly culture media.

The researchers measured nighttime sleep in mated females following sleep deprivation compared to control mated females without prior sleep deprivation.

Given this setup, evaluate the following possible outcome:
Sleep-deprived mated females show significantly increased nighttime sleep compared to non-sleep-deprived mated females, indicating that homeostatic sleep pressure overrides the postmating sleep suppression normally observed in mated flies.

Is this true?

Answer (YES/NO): YES